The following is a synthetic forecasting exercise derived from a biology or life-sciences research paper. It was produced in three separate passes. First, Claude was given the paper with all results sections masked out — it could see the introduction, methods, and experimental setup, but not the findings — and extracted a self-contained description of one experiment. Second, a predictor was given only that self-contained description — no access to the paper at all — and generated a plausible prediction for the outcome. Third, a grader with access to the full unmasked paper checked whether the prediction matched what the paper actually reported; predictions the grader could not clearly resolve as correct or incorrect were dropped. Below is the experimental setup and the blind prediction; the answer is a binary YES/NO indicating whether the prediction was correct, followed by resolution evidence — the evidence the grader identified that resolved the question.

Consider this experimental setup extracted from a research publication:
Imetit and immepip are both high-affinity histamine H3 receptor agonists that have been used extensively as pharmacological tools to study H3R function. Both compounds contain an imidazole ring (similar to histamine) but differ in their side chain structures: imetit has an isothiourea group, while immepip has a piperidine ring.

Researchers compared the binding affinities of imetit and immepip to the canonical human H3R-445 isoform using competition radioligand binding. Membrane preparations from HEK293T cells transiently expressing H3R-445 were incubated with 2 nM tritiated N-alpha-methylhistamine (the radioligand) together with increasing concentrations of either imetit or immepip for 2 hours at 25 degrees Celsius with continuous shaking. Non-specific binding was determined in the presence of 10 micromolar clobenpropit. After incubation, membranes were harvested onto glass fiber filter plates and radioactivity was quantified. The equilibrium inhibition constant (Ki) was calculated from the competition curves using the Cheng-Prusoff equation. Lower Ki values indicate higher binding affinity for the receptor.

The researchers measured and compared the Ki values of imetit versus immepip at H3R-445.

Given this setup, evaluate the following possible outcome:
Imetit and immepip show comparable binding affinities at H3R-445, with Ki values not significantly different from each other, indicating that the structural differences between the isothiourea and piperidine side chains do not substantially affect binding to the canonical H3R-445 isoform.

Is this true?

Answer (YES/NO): NO